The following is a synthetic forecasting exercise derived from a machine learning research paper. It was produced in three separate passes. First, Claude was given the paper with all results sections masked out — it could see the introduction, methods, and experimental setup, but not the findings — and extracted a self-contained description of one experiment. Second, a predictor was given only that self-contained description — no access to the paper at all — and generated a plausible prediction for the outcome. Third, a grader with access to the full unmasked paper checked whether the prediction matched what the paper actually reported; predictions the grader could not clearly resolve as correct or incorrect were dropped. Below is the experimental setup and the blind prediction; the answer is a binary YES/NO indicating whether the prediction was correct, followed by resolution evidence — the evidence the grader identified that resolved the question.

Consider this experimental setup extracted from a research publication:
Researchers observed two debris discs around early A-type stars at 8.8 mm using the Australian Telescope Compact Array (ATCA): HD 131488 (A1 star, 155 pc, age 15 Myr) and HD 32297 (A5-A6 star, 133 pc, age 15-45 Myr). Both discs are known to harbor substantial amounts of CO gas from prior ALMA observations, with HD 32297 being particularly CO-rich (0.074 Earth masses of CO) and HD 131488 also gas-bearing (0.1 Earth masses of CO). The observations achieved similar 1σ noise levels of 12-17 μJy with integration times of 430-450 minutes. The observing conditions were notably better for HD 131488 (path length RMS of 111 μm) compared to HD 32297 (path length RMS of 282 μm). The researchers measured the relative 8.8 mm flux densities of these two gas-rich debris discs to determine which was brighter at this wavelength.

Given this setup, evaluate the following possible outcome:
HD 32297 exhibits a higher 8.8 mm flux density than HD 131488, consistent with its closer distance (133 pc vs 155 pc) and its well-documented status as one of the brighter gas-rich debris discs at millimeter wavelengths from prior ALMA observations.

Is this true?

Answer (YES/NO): NO